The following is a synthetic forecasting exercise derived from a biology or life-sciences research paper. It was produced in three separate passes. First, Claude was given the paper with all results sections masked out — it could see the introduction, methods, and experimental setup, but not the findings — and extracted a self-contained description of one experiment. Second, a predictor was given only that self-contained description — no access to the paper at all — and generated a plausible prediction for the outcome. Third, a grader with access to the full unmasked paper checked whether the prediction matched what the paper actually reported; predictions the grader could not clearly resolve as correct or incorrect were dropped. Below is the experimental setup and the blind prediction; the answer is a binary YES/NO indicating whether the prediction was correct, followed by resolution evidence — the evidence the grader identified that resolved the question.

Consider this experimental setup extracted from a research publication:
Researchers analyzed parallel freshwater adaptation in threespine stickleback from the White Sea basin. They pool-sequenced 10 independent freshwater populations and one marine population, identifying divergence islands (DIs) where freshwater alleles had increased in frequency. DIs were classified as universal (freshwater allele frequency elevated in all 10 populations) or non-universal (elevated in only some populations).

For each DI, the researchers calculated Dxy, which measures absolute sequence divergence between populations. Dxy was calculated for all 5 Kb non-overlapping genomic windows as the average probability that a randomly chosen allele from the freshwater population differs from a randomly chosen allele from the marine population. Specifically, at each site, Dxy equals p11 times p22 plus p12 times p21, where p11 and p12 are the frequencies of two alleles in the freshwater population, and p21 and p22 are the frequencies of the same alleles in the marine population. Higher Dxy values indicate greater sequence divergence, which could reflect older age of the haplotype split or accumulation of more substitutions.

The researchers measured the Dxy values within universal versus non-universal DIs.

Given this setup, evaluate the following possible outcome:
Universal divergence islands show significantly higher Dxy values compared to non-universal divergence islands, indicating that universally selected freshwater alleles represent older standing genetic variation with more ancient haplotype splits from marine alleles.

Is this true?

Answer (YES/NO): YES